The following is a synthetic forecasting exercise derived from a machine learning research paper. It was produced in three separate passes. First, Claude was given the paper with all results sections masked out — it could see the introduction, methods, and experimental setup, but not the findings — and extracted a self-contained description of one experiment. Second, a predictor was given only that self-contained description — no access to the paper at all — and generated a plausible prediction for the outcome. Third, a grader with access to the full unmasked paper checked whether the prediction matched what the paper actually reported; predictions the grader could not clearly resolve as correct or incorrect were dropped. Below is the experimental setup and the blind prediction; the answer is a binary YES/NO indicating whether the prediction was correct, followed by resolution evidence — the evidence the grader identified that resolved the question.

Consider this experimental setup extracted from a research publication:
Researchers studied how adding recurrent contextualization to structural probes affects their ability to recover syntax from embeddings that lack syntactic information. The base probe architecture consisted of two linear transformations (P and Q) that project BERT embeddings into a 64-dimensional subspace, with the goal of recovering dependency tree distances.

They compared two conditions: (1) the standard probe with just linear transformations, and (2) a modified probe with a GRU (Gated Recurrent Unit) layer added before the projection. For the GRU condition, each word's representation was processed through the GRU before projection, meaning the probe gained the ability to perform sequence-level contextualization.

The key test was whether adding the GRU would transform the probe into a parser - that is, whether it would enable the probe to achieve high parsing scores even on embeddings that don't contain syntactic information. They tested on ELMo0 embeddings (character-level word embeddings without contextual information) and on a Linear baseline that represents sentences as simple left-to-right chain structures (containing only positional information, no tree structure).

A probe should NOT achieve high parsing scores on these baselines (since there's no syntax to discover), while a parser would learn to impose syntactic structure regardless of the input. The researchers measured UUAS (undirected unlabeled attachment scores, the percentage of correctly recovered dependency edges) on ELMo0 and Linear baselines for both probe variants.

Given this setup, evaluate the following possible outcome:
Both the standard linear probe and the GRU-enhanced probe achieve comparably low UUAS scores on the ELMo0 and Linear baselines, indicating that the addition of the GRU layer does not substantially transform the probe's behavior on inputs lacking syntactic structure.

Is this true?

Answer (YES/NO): NO